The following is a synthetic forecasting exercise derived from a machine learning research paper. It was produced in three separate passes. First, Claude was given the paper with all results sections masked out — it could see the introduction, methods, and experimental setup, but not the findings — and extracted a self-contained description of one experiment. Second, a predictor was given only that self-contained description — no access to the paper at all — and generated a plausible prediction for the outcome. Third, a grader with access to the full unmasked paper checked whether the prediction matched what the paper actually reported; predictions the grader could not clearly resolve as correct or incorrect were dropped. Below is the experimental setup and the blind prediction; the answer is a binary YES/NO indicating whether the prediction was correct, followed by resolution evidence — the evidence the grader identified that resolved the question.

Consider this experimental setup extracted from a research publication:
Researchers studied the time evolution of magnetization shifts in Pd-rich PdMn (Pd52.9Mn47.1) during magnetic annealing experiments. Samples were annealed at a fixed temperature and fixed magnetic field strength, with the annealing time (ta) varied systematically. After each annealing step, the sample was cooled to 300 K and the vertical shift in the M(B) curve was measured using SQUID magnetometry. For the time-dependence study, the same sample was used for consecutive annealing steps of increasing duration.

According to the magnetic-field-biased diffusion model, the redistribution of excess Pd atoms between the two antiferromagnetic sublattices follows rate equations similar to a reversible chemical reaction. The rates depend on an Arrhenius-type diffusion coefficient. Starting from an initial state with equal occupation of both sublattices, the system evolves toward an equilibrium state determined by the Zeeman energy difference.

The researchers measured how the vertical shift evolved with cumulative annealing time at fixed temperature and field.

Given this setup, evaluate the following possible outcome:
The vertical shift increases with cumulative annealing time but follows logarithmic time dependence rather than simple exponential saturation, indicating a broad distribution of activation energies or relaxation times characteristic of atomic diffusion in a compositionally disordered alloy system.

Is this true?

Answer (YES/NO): NO